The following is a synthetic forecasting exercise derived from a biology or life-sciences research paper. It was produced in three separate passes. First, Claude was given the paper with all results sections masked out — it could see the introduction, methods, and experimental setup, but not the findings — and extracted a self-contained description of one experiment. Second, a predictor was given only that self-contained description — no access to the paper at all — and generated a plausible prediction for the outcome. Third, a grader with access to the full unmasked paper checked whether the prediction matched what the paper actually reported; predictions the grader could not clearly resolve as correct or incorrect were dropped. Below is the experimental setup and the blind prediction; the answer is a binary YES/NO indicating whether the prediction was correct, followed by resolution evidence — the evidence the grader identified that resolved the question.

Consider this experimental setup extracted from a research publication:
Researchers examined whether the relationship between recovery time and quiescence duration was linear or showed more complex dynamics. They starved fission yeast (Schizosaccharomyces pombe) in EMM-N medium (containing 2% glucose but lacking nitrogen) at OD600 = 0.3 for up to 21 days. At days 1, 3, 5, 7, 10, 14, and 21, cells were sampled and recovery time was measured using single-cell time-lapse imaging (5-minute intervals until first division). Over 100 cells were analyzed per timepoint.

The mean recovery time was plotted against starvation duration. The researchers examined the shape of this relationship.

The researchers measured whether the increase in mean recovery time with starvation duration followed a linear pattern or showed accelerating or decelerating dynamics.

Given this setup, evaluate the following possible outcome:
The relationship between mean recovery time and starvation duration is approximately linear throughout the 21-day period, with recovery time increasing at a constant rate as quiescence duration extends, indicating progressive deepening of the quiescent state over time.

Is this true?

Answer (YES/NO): YES